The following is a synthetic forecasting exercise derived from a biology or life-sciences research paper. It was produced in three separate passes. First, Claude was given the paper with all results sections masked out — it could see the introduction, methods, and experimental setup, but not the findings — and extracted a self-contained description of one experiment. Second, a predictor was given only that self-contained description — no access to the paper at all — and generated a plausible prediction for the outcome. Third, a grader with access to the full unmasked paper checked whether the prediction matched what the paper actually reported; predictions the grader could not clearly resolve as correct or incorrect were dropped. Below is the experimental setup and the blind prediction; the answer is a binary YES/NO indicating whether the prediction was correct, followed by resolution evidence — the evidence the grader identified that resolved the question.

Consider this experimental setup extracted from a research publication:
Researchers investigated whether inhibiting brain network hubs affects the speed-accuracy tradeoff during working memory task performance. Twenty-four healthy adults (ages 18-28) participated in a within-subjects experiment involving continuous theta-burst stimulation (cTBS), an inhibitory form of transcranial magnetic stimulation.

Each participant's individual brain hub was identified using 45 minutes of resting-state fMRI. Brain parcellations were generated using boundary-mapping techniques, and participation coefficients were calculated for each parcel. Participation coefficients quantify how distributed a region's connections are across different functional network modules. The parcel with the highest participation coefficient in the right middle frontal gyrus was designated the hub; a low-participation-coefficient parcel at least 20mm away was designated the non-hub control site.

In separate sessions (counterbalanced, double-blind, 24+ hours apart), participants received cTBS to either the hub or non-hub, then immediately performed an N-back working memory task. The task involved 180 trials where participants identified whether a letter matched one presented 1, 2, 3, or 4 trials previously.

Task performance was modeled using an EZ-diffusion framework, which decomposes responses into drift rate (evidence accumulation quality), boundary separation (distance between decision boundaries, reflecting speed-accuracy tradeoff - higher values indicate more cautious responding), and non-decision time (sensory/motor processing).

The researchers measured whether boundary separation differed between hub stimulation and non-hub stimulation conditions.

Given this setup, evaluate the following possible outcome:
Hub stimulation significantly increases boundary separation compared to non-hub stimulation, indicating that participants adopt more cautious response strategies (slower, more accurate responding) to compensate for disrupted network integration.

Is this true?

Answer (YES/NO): NO